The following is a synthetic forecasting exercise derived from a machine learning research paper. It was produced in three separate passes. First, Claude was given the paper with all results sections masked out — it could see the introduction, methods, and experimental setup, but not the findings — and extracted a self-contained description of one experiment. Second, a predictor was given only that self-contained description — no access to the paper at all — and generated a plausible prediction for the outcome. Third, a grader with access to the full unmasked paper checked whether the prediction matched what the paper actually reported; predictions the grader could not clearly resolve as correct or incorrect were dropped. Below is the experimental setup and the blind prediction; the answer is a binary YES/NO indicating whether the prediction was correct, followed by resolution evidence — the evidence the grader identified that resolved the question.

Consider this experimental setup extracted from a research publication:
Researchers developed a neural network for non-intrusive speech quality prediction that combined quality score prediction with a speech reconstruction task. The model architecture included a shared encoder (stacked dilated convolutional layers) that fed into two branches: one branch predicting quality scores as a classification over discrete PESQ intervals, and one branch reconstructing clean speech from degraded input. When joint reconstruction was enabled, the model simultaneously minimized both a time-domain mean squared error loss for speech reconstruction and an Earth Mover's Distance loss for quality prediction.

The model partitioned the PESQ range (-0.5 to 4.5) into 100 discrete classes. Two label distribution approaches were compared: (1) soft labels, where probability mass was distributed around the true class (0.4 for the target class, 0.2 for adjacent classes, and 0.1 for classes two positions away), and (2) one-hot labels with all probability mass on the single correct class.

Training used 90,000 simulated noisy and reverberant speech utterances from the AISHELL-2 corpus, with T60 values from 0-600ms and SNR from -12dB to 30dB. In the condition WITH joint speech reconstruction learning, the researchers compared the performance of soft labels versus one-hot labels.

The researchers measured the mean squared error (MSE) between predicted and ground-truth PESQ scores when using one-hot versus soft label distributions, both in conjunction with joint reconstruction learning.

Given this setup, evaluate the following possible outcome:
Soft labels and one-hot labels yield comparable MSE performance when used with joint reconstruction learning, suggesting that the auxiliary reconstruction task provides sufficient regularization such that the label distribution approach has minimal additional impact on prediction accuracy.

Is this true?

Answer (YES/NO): YES